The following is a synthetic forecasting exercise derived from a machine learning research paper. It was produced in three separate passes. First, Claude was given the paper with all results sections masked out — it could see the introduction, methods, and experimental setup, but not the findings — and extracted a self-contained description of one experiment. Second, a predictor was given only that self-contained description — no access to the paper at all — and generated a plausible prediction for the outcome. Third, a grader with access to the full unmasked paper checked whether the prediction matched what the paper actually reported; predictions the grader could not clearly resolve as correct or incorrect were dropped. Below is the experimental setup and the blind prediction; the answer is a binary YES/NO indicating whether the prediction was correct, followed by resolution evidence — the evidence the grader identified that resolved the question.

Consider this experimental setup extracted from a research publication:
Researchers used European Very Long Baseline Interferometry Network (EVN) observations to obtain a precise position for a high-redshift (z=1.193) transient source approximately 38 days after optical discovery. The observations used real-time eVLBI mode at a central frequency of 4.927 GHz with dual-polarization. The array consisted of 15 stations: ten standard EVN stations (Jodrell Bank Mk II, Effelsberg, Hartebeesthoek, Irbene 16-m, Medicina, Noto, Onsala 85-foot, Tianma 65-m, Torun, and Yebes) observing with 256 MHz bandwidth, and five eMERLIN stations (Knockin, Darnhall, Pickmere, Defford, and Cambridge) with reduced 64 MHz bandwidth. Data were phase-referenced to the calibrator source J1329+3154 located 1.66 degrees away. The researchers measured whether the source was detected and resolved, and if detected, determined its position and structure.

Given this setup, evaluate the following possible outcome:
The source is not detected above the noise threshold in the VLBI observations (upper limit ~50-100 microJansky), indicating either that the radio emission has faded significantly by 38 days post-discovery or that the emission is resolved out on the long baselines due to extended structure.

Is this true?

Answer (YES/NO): NO